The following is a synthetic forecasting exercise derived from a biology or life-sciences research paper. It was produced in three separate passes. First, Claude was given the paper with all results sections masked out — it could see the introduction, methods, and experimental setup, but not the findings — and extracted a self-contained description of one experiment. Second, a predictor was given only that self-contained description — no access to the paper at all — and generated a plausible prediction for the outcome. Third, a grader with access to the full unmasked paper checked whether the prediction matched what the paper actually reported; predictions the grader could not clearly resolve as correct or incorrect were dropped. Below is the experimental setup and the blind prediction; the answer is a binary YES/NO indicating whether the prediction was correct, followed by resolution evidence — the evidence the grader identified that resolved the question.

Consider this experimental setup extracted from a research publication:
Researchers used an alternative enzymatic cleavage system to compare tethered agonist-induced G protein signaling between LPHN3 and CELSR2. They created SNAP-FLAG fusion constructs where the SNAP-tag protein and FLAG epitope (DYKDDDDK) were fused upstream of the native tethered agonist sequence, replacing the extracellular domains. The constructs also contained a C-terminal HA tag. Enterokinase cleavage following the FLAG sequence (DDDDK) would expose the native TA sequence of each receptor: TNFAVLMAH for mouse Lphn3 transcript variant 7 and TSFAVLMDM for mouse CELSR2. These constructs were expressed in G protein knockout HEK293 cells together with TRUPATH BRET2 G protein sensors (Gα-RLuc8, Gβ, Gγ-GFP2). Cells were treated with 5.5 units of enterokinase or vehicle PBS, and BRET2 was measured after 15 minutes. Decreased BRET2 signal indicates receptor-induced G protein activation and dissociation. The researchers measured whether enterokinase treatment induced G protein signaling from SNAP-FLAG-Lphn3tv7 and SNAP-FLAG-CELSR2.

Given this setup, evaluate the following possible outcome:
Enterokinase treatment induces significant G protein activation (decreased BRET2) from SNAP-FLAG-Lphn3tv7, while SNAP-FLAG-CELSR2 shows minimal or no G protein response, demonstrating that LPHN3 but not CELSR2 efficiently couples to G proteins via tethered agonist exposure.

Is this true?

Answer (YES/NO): YES